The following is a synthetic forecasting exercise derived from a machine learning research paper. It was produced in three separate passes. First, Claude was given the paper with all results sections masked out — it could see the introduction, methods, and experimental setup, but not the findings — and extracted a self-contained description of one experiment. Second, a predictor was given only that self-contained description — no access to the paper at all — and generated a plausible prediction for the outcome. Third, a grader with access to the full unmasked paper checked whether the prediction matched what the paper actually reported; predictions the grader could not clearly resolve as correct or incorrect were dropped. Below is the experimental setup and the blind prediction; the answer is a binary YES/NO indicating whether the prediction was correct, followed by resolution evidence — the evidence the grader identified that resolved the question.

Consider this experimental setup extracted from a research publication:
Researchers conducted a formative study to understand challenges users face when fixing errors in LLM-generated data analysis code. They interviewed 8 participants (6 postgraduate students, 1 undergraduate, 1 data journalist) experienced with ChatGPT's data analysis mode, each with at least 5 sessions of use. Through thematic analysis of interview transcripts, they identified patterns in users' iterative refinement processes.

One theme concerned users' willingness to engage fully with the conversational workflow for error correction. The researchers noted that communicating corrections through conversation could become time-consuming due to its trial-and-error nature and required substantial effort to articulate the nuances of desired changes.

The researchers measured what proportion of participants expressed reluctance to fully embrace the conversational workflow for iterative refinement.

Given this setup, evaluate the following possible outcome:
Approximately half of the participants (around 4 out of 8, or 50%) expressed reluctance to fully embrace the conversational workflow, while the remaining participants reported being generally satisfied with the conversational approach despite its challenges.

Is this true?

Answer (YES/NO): NO